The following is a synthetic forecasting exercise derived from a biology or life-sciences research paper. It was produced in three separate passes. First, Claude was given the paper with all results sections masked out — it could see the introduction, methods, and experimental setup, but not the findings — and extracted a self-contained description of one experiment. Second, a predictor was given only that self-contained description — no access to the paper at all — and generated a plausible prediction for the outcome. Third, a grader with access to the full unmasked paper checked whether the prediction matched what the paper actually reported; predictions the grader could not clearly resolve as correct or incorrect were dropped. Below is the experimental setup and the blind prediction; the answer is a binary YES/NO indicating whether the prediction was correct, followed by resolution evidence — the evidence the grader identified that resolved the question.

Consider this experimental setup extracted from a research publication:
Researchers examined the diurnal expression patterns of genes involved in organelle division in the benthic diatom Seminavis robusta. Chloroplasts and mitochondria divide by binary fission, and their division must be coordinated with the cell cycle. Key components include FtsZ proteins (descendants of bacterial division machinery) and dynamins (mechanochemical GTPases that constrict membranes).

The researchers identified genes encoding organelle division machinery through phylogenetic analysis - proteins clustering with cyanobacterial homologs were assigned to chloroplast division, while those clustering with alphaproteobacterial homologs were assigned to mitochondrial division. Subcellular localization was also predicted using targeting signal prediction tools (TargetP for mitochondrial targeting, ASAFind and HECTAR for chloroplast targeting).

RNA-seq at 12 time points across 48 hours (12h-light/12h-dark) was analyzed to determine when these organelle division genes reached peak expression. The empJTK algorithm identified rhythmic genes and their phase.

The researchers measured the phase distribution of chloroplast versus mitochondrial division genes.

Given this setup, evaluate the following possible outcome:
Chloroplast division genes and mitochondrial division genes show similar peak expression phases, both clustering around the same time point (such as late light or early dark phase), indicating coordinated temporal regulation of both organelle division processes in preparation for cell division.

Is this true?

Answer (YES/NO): NO